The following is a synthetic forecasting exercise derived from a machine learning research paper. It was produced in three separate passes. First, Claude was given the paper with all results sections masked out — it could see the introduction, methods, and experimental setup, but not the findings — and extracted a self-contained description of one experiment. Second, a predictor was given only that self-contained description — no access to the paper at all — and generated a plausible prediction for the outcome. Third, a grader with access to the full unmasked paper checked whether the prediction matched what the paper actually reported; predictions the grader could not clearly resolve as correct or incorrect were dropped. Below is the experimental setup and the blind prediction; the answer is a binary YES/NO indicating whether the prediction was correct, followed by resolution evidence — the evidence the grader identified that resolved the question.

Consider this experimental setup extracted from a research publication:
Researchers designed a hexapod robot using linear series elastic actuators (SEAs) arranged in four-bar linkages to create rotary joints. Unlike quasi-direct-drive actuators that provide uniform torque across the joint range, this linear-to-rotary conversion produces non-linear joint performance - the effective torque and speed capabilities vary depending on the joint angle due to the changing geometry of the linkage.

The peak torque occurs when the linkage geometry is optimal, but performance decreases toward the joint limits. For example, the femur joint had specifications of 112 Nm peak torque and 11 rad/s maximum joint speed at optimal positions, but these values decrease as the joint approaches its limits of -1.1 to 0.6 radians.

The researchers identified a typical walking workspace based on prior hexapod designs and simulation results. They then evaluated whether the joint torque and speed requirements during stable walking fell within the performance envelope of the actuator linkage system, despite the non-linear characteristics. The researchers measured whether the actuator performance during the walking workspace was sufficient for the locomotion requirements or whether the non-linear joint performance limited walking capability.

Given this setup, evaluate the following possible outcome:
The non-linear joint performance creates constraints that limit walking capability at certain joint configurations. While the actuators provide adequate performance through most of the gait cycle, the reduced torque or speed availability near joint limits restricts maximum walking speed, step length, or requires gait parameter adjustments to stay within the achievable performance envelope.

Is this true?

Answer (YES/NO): NO